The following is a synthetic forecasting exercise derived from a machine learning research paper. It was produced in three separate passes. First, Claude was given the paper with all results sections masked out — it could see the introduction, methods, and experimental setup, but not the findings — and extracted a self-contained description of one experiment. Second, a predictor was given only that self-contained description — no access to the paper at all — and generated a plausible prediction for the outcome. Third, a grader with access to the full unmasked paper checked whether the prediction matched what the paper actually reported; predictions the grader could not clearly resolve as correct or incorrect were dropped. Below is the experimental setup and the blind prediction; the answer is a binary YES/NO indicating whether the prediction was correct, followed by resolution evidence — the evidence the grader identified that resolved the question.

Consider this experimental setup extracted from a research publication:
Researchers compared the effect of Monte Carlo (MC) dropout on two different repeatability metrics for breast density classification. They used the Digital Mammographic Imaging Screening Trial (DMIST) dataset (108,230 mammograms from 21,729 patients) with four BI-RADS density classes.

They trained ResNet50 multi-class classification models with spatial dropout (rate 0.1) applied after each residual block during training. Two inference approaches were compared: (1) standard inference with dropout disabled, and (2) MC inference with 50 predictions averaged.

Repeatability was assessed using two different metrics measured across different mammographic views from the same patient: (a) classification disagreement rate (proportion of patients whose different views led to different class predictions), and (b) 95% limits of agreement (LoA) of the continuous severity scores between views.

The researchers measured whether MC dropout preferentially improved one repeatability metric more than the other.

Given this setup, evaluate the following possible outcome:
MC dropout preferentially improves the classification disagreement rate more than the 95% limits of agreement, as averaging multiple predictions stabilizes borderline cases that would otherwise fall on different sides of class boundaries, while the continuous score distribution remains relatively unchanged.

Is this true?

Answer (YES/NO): YES